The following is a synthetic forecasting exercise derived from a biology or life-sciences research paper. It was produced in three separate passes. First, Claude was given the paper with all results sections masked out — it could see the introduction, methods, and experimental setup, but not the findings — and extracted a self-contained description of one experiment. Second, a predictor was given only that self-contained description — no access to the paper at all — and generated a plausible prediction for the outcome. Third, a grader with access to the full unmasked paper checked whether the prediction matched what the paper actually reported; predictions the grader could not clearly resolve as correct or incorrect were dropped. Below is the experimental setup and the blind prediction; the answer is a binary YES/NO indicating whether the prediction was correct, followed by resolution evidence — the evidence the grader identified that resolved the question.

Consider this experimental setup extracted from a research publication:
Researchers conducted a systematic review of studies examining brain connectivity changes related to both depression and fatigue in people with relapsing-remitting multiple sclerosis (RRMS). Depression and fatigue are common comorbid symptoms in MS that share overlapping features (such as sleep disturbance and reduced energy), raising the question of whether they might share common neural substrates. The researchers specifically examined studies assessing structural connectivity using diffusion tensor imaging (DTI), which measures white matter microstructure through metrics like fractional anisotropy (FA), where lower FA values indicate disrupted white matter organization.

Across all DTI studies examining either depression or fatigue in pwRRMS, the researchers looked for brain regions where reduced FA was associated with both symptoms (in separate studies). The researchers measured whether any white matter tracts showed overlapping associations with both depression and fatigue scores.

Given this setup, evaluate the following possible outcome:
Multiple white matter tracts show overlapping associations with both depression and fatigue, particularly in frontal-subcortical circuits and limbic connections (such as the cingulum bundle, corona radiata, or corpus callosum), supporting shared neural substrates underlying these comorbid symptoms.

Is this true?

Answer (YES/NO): NO